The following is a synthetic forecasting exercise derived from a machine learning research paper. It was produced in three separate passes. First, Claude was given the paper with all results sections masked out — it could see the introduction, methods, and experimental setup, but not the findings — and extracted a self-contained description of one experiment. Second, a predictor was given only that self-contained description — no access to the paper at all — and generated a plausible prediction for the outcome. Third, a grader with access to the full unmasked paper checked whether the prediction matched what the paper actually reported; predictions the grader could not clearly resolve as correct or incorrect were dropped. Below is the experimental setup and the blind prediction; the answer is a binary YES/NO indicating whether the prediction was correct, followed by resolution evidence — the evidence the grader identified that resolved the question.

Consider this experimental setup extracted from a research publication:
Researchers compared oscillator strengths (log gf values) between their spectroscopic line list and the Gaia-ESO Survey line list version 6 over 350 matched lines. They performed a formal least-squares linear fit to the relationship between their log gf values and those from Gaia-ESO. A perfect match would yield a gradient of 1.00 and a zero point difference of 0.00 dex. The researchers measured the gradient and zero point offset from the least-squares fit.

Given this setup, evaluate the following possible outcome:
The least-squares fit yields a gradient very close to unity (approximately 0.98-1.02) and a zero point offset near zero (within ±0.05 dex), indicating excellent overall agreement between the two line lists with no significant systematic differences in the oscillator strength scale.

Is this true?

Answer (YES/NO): YES